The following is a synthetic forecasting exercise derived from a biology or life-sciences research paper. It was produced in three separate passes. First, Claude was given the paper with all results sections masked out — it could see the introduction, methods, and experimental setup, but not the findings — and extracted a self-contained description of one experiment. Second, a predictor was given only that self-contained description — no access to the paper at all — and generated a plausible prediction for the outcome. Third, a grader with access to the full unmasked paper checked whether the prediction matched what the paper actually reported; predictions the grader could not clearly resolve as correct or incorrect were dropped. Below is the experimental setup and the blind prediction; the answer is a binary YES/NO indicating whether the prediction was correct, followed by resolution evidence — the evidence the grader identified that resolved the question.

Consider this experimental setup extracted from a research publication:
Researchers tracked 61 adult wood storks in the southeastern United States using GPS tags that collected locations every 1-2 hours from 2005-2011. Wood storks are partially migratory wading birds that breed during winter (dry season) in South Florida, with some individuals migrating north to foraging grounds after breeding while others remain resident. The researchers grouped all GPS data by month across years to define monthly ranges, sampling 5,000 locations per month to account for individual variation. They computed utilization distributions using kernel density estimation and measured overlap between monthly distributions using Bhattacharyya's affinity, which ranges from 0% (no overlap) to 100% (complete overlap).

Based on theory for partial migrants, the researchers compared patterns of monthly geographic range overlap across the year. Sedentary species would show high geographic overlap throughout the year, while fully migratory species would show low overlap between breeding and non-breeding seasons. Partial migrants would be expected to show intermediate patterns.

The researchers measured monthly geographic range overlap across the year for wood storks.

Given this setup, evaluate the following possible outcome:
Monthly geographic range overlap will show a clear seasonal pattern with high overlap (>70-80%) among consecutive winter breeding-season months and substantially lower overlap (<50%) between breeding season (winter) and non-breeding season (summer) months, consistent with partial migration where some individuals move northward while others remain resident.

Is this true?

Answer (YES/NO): NO